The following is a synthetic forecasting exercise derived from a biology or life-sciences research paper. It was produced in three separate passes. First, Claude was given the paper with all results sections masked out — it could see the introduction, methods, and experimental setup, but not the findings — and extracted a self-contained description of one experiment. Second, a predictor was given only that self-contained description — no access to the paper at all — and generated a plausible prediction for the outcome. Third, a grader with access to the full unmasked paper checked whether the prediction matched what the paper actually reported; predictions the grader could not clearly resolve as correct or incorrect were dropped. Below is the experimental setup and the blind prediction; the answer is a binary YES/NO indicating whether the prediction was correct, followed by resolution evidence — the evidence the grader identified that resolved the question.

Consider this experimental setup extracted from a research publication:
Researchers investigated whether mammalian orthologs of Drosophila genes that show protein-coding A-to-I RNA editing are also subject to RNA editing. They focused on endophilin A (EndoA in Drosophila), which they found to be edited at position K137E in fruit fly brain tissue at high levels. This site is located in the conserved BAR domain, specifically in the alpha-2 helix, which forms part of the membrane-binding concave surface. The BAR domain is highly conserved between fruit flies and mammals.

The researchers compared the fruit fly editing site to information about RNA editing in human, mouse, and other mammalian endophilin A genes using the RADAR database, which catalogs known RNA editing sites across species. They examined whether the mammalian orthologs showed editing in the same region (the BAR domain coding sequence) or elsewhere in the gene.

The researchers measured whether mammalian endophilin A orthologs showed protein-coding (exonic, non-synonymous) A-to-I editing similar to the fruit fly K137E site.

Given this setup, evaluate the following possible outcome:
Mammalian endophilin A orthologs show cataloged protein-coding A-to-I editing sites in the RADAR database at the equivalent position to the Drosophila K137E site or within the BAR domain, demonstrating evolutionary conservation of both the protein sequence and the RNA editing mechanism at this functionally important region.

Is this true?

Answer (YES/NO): NO